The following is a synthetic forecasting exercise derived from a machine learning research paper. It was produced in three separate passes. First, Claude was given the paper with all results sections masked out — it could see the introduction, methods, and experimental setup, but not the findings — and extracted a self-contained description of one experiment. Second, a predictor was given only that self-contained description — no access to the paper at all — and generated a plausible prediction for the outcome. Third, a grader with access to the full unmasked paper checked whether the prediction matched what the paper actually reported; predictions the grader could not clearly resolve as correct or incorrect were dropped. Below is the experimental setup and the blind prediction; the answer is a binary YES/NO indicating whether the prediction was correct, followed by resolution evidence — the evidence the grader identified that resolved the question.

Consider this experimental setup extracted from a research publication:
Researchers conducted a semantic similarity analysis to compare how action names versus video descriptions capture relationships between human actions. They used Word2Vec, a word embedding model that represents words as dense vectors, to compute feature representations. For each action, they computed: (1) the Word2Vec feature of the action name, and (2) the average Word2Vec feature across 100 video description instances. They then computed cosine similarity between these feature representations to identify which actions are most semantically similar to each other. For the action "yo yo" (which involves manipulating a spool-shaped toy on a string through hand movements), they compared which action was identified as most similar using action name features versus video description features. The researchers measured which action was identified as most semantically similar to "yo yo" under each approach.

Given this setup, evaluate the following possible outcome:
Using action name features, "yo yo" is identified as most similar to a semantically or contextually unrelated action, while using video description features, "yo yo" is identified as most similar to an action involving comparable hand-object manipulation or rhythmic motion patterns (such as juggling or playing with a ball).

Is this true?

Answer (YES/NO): NO